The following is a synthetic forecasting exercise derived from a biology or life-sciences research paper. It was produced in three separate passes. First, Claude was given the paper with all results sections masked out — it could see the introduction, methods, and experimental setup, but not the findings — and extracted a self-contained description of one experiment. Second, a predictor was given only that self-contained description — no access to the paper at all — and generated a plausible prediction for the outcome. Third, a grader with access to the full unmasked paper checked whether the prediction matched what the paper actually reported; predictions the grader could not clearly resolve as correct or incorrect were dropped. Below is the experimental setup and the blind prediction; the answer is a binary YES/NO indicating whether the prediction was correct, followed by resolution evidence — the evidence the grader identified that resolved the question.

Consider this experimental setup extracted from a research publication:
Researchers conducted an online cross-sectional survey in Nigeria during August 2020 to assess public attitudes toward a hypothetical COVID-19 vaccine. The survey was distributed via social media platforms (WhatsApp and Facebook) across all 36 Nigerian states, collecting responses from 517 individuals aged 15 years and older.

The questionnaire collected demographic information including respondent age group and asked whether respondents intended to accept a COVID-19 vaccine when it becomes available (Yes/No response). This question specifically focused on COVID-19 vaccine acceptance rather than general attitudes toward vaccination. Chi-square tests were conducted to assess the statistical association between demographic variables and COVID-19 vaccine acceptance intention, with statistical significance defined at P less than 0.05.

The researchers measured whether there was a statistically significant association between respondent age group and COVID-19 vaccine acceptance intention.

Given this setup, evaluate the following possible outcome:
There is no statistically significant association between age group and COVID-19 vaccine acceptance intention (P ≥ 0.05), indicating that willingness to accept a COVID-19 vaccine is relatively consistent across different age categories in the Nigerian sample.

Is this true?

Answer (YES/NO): NO